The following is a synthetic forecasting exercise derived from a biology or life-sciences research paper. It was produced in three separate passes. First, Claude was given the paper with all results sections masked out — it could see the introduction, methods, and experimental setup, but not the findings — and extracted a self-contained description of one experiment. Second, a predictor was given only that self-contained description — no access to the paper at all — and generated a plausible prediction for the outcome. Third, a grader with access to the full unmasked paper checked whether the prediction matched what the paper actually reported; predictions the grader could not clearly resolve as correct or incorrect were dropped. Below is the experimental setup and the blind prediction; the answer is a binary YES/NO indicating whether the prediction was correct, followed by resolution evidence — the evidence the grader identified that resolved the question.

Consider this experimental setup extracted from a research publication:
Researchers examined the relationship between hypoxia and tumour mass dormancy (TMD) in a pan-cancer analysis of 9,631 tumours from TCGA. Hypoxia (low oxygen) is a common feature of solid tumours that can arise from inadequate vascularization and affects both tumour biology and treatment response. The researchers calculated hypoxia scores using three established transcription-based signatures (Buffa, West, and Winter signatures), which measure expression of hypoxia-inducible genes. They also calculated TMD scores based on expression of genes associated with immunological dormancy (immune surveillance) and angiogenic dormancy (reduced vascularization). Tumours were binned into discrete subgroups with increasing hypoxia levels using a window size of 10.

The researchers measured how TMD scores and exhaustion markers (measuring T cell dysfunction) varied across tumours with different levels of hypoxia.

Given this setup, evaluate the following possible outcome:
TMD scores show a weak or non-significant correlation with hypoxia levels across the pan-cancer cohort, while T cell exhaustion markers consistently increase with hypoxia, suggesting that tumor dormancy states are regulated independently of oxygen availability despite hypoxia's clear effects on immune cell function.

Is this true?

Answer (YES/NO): NO